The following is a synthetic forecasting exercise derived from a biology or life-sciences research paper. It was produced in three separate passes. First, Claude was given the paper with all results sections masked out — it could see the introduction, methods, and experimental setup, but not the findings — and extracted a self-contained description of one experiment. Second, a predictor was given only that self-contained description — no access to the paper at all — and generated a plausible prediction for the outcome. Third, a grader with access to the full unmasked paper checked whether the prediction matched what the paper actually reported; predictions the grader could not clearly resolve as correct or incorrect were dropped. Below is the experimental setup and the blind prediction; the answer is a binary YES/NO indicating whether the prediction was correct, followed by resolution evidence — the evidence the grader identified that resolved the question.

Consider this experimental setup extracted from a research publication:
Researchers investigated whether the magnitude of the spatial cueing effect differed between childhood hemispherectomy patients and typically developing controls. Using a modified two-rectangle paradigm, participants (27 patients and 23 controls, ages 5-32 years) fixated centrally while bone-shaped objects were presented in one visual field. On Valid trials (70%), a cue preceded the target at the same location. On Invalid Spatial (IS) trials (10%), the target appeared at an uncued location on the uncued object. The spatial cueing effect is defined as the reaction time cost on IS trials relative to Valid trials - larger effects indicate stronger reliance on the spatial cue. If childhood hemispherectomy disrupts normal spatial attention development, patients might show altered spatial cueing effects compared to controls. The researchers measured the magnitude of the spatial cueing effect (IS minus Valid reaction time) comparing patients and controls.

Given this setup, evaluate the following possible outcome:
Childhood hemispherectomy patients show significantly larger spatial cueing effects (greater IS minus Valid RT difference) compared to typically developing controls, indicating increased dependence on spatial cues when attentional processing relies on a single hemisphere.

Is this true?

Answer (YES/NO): YES